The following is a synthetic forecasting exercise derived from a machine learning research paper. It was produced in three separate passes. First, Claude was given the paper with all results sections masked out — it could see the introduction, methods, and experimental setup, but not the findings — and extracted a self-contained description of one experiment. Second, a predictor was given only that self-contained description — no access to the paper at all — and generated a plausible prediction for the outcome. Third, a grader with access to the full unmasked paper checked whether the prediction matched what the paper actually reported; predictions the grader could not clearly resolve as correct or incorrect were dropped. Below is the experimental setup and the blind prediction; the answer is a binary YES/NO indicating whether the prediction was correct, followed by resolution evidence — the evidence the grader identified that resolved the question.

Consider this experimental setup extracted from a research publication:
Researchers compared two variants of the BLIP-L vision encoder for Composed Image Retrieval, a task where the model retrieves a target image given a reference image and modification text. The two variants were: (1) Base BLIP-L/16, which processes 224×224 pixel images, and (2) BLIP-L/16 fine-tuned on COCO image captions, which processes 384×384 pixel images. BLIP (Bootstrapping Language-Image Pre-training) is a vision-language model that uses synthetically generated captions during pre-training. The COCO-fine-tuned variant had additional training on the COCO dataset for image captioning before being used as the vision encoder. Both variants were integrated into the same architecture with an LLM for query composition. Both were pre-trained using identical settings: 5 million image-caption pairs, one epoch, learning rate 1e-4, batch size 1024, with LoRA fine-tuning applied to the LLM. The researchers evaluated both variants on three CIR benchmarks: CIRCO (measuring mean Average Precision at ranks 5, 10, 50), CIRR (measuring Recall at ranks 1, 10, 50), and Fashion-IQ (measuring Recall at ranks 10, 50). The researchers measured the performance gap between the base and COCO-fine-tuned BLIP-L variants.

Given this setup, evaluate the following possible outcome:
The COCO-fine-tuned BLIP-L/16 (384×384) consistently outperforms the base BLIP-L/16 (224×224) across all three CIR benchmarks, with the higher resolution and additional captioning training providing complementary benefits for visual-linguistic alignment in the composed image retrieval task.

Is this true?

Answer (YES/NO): YES